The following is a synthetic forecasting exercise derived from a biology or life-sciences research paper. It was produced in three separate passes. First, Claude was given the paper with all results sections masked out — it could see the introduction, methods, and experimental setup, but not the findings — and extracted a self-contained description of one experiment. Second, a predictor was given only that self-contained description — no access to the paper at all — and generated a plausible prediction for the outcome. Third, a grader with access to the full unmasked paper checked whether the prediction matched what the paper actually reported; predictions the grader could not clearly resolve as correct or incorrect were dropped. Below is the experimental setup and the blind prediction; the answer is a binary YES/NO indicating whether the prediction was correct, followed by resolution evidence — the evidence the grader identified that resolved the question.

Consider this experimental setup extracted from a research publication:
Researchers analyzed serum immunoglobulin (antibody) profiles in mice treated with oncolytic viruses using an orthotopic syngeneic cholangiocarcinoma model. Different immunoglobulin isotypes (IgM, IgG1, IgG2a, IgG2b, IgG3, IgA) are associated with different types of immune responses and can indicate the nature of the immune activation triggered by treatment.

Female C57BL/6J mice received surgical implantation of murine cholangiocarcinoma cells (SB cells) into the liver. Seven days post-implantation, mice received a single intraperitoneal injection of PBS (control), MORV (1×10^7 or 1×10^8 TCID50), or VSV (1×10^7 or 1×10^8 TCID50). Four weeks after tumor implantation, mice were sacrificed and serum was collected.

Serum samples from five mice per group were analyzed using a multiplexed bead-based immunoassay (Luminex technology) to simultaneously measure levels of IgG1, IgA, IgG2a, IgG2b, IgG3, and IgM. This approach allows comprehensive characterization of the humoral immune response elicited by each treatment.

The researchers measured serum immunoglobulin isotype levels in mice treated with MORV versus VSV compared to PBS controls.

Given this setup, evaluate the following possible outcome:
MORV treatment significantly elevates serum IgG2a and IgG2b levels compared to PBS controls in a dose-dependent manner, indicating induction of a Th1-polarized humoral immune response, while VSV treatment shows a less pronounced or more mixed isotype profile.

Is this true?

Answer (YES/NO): NO